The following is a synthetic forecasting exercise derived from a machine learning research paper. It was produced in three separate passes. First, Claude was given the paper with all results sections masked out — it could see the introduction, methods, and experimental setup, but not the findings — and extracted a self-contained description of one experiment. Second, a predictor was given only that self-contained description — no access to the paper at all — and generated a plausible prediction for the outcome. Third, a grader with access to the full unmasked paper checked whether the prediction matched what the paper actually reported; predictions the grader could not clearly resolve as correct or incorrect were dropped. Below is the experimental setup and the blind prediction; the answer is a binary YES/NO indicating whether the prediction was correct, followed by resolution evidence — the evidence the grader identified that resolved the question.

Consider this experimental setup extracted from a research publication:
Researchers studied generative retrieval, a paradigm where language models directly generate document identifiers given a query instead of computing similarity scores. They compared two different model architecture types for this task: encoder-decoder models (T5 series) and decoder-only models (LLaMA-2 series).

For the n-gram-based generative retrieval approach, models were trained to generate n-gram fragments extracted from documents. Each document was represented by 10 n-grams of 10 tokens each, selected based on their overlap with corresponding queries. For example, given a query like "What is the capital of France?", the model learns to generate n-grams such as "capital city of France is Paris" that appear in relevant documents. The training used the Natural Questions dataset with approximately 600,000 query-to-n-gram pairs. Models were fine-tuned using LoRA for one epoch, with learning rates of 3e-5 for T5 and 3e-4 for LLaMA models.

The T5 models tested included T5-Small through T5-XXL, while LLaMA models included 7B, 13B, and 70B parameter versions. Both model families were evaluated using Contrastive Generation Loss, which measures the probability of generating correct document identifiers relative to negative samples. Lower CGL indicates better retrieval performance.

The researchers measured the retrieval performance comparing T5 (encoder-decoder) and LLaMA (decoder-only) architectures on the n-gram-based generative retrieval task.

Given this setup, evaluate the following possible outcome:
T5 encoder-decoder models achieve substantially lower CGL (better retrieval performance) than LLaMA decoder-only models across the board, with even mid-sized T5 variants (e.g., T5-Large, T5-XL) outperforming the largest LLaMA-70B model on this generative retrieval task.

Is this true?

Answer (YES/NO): NO